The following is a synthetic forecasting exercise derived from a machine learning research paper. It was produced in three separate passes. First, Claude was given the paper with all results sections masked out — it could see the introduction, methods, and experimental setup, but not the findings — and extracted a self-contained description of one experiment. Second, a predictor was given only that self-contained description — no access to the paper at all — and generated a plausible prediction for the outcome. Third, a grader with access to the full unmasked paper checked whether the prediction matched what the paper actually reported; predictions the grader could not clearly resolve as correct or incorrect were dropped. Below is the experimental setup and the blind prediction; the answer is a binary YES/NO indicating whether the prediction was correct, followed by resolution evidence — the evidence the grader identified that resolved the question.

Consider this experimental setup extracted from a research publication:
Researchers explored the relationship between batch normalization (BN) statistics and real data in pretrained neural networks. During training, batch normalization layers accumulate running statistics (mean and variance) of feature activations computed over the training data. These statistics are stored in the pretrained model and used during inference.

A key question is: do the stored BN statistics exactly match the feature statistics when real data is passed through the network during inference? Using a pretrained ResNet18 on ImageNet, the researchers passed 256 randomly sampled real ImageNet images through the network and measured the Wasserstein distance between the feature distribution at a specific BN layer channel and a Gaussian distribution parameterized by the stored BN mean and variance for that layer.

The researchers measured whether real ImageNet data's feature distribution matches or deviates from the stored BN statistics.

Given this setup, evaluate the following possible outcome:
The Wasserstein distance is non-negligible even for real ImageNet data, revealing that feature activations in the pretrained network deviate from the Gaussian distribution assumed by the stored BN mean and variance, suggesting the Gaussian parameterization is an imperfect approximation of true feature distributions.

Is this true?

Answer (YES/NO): YES